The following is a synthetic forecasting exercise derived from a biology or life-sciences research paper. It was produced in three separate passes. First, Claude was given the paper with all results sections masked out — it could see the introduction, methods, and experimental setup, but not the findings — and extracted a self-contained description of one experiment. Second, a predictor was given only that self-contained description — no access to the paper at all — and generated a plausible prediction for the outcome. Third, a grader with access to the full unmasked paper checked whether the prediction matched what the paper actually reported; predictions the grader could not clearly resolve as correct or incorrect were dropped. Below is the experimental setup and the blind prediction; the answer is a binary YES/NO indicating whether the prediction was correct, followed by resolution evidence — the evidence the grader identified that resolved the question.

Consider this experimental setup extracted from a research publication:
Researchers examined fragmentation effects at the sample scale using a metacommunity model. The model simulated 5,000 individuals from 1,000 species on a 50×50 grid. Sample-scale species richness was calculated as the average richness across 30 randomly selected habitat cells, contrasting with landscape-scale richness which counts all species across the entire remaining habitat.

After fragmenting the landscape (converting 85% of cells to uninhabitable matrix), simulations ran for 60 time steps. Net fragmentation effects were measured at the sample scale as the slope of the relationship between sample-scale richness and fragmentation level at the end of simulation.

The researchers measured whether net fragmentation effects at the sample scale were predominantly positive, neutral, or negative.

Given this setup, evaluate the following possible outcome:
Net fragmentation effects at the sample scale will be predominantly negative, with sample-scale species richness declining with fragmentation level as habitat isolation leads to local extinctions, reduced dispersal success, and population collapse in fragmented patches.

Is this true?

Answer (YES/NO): YES